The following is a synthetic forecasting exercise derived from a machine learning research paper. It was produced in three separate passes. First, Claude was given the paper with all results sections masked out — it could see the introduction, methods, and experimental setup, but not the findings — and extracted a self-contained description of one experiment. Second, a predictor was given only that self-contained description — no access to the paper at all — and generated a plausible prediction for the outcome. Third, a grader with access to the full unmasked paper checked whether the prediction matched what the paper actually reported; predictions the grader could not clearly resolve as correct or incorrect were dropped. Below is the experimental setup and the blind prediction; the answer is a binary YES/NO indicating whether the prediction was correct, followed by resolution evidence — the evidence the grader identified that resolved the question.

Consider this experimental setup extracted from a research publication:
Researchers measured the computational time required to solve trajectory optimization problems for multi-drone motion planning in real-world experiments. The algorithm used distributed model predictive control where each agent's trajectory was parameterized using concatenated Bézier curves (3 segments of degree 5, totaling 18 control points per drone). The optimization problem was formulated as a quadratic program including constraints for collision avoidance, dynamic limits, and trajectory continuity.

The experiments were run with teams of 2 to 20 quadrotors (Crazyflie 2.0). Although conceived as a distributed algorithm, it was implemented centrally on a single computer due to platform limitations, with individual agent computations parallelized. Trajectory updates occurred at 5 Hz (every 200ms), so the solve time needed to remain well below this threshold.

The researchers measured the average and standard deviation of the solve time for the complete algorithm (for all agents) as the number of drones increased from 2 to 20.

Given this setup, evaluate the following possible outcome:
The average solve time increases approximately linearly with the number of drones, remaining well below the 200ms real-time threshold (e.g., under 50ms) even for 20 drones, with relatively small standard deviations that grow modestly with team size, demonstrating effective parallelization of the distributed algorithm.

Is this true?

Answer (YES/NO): YES